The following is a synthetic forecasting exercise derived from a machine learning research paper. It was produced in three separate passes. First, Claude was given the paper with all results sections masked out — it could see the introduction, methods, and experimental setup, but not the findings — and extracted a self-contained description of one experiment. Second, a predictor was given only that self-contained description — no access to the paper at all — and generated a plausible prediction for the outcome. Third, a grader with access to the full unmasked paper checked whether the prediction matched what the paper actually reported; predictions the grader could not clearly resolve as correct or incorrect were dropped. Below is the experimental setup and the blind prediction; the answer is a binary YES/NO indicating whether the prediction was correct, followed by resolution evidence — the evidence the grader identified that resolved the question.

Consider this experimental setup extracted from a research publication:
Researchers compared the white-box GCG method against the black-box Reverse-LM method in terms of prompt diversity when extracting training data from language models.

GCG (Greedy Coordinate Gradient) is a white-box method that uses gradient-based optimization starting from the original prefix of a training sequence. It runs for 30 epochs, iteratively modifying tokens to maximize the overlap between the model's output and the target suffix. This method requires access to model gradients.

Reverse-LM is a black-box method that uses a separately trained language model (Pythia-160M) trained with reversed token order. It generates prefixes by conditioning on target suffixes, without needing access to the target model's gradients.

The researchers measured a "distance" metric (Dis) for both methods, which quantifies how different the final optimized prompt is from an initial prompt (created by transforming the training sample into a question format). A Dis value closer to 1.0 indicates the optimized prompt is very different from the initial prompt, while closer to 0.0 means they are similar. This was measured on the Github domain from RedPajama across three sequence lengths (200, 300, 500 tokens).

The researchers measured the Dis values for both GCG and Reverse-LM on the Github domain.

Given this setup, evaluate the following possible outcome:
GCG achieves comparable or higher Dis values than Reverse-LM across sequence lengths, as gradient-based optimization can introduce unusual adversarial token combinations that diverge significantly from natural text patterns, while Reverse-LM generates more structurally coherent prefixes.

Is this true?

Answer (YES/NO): NO